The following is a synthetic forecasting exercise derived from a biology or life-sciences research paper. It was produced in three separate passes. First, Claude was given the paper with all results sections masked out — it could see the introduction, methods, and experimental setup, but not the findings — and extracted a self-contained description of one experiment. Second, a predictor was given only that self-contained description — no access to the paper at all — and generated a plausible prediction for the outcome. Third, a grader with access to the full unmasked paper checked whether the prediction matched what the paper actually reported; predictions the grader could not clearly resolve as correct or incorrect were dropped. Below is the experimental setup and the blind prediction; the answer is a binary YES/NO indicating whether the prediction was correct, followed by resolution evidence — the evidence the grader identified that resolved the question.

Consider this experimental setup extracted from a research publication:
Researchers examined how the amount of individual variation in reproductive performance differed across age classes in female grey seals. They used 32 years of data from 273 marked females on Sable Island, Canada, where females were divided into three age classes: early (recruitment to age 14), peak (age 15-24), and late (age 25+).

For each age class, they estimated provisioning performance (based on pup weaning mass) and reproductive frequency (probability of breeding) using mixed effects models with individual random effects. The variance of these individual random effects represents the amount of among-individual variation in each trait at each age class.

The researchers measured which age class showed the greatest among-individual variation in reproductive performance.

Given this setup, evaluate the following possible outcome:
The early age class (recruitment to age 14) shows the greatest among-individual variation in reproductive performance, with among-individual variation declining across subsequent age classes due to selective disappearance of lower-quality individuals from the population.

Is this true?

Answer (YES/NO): NO